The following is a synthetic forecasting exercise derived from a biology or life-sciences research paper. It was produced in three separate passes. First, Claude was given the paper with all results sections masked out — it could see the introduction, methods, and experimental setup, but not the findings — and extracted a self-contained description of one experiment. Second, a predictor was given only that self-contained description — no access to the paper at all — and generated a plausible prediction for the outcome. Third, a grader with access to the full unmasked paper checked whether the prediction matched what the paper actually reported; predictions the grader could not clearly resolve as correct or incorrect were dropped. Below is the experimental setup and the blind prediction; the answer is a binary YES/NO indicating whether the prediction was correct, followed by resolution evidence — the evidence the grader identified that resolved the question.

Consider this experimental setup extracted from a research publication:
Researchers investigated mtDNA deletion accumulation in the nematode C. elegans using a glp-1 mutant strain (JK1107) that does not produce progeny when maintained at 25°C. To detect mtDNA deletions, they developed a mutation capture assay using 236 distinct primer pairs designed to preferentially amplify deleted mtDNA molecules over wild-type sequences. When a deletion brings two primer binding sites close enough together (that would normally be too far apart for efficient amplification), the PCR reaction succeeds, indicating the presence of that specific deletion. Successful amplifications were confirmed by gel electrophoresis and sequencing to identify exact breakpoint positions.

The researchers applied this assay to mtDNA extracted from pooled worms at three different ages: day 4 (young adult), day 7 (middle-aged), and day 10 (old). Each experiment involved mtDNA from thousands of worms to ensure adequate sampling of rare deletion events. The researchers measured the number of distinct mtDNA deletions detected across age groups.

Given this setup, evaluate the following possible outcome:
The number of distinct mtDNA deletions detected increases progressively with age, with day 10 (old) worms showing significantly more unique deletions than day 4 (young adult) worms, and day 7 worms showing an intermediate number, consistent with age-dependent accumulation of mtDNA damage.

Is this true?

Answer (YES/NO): NO